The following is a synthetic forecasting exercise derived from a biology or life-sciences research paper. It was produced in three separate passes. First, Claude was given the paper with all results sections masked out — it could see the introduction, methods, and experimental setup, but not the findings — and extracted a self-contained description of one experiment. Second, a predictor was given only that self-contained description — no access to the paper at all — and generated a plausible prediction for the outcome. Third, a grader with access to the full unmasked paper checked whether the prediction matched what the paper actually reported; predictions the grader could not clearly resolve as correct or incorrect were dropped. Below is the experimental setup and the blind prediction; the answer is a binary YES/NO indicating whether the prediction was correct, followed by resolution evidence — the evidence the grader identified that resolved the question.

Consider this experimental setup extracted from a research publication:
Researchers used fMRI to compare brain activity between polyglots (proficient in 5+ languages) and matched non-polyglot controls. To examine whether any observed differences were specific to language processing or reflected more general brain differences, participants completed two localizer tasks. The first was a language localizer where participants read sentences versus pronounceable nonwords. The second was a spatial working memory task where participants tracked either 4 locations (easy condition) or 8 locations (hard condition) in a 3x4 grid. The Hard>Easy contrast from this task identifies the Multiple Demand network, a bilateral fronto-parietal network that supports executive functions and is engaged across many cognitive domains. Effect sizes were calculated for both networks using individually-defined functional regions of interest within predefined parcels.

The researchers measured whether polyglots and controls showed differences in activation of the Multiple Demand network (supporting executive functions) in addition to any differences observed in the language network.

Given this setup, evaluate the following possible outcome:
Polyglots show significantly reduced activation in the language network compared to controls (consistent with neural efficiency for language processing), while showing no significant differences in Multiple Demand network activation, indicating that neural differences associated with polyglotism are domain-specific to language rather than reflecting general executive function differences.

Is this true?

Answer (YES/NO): YES